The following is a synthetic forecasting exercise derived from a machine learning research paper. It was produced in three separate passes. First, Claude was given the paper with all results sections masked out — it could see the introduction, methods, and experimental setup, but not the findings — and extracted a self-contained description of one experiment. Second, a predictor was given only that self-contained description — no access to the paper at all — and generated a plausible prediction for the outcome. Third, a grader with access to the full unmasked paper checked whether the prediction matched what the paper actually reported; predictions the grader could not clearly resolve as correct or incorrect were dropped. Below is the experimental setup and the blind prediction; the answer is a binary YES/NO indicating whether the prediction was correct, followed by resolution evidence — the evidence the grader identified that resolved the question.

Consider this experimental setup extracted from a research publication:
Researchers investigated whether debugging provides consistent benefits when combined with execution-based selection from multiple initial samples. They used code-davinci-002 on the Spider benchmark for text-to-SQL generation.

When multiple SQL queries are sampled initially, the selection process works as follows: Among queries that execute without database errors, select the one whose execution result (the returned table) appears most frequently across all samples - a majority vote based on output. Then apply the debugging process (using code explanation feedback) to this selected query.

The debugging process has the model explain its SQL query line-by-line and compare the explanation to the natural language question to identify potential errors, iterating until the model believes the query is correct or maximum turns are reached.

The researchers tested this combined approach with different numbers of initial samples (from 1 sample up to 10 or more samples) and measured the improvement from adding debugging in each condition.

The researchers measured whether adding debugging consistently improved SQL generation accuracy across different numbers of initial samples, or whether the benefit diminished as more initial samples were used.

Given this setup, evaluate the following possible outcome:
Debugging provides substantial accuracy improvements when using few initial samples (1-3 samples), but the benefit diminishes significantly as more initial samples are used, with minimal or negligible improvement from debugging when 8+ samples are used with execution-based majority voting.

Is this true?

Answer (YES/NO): NO